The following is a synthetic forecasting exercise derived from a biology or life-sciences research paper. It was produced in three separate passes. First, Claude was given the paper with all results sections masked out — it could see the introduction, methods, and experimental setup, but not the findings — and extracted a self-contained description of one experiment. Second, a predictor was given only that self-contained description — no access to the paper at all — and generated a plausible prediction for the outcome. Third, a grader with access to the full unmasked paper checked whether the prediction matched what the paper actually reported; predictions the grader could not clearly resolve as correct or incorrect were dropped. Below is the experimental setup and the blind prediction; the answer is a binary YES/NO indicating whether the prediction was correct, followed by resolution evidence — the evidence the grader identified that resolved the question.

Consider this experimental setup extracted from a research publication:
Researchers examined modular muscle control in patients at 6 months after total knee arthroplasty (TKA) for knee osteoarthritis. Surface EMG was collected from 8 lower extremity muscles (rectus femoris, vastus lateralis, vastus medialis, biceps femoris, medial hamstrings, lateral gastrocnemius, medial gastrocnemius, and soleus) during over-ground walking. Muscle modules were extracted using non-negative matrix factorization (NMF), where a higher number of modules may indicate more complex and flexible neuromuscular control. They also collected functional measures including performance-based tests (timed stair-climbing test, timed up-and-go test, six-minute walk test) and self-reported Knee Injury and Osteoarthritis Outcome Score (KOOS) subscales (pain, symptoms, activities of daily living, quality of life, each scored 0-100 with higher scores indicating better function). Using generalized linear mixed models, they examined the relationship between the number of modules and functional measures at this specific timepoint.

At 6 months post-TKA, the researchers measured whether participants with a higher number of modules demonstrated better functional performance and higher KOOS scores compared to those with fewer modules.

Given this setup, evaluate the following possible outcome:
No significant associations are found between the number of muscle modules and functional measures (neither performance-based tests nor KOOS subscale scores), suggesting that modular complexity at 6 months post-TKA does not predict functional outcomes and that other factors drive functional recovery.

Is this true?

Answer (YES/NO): NO